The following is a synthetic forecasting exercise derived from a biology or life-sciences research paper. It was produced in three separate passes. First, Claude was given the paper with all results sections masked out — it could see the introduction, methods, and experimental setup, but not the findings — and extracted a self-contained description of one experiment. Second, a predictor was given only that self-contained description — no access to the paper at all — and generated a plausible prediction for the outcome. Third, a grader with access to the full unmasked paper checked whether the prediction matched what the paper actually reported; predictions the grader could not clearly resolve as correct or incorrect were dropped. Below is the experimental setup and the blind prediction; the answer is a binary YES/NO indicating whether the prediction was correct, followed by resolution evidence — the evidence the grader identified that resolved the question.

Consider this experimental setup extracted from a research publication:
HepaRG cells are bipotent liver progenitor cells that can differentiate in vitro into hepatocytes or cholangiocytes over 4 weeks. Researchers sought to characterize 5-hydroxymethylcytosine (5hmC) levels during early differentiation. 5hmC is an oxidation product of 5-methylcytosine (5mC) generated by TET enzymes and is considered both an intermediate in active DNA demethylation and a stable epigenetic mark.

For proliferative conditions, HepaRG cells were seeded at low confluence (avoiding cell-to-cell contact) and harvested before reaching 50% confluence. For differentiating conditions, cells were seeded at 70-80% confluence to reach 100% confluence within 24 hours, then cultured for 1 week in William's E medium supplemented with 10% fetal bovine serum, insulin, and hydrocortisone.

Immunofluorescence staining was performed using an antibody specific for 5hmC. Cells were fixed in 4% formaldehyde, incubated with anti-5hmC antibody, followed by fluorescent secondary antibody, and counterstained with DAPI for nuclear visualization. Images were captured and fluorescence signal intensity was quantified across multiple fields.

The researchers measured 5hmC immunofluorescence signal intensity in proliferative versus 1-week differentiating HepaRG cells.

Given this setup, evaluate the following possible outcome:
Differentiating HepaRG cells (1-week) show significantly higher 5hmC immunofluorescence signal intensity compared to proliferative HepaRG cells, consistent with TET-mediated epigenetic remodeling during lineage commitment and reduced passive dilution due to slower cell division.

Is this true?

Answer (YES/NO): YES